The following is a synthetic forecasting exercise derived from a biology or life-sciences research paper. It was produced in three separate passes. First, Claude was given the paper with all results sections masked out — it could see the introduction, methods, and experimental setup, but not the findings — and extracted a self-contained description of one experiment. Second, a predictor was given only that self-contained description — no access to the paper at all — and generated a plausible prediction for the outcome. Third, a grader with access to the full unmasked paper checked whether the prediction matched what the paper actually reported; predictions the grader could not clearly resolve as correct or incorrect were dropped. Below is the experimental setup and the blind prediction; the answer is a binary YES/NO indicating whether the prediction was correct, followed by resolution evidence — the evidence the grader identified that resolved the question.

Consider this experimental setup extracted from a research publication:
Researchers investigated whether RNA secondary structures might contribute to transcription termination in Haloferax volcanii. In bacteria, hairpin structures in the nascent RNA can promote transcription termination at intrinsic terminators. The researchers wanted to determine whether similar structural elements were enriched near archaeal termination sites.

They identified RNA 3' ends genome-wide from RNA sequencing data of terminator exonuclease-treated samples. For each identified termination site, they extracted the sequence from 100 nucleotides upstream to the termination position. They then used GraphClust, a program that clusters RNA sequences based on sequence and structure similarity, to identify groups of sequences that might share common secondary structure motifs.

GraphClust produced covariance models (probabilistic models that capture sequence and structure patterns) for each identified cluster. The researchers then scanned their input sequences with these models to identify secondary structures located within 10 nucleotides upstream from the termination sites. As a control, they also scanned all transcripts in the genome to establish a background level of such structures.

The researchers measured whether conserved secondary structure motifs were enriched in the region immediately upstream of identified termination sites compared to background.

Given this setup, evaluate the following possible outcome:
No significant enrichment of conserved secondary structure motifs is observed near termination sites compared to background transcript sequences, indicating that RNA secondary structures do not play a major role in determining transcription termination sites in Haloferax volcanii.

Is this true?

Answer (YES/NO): NO